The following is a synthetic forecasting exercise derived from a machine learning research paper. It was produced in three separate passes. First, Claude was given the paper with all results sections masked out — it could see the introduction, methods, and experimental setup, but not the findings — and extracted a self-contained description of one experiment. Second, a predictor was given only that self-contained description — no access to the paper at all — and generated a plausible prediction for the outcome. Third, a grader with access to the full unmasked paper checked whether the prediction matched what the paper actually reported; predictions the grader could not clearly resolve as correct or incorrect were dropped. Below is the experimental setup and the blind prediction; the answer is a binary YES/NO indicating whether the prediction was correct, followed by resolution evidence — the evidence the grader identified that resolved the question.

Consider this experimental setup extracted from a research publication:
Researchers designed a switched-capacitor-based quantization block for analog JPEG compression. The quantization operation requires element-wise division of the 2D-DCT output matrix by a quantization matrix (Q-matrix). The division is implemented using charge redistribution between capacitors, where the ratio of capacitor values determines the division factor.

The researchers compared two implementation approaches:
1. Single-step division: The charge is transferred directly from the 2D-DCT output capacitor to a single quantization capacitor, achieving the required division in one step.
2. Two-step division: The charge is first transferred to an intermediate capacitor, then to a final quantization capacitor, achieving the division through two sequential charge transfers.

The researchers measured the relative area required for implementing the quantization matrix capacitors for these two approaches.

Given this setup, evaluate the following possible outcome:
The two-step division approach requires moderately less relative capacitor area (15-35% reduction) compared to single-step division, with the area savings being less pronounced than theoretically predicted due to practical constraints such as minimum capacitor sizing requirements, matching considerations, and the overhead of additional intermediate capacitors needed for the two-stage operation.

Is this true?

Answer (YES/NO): NO